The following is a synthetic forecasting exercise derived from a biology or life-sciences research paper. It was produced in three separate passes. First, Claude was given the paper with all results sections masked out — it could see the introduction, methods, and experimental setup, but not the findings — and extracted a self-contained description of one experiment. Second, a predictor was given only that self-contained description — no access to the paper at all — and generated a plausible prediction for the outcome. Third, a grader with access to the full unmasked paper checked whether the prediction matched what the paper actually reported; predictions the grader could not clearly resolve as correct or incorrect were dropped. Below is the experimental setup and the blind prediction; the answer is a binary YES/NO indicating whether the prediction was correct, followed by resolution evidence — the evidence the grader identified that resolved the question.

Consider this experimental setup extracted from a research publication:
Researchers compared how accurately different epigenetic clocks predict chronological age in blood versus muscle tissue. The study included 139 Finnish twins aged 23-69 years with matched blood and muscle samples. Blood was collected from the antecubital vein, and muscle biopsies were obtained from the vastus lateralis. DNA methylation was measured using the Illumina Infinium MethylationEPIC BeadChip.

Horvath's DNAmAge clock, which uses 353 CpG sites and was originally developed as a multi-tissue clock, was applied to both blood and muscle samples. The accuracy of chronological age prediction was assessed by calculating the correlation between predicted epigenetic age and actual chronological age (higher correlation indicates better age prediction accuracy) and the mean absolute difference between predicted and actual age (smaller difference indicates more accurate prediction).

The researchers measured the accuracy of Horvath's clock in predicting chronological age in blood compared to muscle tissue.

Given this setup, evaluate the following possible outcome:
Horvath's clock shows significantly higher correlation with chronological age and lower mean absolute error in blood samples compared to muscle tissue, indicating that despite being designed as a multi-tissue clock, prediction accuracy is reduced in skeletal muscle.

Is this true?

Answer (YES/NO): YES